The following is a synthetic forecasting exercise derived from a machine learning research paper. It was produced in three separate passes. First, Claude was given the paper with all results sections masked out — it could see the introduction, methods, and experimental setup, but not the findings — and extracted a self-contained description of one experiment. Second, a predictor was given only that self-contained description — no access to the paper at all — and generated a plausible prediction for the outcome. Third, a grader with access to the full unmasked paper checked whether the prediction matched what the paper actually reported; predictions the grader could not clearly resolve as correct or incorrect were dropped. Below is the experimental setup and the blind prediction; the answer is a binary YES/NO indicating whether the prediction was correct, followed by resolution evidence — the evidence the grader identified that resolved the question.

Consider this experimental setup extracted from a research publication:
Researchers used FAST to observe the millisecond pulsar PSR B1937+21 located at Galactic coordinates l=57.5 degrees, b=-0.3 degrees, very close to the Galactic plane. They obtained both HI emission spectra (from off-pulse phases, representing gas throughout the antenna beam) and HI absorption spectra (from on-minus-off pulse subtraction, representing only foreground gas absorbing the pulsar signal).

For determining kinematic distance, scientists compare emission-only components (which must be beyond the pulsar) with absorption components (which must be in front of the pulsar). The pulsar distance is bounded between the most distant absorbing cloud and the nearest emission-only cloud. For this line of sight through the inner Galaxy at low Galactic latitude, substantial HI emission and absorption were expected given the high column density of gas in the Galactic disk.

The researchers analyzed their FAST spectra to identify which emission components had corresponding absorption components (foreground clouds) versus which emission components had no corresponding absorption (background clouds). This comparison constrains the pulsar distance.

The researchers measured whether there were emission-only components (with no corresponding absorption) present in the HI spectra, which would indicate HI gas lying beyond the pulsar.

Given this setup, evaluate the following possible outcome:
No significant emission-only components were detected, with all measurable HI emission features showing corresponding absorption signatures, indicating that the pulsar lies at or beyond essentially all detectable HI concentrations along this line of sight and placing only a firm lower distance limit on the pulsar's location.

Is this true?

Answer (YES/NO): NO